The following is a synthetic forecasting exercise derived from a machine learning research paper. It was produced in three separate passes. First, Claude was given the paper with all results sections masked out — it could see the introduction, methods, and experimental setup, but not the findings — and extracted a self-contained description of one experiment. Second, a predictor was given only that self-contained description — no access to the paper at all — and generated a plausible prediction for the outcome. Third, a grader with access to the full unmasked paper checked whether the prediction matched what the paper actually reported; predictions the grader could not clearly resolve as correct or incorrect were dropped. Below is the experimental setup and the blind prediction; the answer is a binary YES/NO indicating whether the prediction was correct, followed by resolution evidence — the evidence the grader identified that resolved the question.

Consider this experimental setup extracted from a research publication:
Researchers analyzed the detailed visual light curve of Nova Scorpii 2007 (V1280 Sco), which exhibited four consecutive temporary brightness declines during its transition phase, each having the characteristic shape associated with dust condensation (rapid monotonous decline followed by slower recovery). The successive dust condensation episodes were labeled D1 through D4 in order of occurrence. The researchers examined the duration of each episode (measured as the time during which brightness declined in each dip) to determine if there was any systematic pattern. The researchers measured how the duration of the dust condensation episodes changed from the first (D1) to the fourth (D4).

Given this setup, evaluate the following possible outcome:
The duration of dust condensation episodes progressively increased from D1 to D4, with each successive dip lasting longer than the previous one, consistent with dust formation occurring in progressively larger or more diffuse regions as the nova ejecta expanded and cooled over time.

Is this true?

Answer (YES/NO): YES